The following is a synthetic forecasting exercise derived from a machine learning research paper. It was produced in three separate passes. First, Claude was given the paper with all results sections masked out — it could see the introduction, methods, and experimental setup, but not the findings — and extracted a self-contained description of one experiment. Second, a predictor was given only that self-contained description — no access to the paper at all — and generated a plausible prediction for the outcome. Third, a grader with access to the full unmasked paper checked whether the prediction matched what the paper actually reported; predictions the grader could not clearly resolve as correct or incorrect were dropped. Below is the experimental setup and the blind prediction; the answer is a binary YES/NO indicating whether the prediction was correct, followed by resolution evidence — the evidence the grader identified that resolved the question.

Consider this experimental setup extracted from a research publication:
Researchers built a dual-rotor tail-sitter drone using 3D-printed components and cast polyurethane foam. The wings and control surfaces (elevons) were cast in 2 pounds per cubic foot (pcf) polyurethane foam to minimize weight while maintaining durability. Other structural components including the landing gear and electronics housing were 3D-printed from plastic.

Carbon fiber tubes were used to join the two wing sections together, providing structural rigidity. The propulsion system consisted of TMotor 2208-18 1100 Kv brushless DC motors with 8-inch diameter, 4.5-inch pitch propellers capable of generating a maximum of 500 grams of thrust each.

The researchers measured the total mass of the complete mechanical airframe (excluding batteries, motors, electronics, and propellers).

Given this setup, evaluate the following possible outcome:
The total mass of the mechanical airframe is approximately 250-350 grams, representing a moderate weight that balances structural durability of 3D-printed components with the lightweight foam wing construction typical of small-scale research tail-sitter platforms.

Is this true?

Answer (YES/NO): NO